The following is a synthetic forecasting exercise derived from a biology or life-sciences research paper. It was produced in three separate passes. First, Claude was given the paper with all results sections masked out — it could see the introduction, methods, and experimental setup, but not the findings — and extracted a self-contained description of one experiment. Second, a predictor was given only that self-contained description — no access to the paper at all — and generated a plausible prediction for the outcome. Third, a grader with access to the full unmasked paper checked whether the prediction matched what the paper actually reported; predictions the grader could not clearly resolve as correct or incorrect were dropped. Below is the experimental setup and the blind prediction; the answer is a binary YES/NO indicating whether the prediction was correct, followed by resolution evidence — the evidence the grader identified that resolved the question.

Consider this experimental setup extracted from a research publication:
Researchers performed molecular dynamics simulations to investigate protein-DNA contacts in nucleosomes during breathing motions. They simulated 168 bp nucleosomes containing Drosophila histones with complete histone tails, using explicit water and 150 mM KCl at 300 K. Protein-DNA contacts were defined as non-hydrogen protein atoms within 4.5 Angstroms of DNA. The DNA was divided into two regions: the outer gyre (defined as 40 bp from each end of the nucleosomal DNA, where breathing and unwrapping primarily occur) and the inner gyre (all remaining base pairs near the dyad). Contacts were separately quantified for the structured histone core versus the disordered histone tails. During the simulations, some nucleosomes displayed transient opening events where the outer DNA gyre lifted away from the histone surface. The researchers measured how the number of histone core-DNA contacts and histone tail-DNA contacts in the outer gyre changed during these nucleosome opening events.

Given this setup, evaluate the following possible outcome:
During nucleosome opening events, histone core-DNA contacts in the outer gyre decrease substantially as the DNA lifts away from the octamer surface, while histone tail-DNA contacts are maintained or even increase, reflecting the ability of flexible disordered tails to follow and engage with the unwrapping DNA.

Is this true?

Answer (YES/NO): NO